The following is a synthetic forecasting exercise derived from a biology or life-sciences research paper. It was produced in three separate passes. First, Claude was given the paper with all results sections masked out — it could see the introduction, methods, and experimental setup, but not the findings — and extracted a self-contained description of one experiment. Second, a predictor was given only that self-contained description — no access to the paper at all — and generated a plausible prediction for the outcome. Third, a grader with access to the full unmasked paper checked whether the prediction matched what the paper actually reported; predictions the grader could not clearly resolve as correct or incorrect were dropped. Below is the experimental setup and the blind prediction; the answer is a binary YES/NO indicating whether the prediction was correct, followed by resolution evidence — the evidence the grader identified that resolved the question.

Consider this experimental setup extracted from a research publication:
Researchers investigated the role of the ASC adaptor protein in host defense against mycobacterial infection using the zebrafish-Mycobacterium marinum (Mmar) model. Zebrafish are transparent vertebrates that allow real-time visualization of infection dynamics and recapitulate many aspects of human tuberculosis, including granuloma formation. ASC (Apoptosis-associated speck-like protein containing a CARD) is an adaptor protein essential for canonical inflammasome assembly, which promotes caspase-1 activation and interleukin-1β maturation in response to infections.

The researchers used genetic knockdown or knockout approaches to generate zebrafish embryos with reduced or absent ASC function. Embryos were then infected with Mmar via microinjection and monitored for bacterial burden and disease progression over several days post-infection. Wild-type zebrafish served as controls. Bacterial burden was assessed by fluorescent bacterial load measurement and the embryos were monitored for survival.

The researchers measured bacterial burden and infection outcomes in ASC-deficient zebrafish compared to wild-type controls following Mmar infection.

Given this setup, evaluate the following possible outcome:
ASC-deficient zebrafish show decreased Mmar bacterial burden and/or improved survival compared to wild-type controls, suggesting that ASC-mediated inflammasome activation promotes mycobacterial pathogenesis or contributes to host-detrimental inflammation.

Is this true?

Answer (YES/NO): NO